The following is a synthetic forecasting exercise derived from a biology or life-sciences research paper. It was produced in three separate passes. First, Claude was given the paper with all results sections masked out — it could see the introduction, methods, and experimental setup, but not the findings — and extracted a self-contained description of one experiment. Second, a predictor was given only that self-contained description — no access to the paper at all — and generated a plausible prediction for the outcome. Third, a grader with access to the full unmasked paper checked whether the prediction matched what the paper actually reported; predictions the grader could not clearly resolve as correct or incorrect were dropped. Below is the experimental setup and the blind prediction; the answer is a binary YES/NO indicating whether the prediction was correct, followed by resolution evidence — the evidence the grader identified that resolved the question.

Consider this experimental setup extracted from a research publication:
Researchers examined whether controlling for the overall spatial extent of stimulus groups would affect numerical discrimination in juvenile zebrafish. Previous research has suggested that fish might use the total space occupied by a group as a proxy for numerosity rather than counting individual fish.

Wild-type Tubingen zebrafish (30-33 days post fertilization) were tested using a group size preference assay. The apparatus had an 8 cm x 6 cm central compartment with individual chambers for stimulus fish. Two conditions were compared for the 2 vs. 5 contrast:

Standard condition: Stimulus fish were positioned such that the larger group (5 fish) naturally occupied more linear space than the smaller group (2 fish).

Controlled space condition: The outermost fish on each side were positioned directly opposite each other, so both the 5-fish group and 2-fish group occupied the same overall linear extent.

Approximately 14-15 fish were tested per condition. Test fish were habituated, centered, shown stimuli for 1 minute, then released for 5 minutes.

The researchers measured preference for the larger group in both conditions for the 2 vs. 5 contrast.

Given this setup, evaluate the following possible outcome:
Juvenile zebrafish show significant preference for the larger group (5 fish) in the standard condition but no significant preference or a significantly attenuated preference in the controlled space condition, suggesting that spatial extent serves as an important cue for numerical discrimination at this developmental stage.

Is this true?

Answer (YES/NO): YES